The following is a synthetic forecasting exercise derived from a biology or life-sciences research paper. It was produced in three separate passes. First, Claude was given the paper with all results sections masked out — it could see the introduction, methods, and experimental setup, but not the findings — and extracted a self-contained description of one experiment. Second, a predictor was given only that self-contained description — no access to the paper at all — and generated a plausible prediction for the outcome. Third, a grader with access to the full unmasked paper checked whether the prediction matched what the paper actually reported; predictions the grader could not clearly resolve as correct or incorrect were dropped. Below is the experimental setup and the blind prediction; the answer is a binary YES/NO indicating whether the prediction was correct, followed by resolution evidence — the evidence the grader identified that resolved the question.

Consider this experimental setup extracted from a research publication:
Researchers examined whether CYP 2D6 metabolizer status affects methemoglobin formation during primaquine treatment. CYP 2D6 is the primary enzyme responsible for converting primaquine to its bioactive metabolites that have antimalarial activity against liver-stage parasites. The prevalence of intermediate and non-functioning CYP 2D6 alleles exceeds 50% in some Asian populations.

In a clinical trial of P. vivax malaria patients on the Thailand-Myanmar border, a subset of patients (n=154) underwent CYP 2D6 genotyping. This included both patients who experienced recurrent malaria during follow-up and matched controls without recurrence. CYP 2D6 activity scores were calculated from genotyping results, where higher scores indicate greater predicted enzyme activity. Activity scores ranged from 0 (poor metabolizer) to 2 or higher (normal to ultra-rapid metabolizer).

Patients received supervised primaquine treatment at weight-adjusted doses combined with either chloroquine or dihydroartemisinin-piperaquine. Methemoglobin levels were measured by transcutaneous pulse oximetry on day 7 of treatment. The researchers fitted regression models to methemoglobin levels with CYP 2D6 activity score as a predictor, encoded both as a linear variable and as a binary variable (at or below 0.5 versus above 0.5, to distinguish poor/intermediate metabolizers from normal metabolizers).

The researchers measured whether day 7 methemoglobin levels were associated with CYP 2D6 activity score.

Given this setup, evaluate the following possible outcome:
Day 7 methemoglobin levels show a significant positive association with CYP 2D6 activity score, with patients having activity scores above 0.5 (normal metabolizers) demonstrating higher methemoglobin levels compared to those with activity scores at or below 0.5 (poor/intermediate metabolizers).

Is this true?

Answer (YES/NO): YES